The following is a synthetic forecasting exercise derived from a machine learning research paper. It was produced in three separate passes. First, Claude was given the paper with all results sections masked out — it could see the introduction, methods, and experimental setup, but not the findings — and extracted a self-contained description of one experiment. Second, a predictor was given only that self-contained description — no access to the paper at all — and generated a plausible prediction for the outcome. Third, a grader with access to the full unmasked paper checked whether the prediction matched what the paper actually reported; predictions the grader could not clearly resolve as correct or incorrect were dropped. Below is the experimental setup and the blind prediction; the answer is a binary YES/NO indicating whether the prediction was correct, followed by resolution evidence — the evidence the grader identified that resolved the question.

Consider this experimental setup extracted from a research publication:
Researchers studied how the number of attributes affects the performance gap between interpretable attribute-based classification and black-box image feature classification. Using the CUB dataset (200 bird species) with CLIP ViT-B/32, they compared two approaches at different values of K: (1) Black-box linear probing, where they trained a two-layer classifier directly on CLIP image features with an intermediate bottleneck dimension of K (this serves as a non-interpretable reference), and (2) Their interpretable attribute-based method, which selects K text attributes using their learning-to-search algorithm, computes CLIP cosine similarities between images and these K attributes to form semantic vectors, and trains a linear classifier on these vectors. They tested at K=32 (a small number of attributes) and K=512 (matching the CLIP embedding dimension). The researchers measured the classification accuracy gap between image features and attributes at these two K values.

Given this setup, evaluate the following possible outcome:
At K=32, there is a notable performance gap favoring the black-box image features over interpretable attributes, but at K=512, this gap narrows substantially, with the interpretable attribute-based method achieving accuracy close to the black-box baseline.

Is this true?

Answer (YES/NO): YES